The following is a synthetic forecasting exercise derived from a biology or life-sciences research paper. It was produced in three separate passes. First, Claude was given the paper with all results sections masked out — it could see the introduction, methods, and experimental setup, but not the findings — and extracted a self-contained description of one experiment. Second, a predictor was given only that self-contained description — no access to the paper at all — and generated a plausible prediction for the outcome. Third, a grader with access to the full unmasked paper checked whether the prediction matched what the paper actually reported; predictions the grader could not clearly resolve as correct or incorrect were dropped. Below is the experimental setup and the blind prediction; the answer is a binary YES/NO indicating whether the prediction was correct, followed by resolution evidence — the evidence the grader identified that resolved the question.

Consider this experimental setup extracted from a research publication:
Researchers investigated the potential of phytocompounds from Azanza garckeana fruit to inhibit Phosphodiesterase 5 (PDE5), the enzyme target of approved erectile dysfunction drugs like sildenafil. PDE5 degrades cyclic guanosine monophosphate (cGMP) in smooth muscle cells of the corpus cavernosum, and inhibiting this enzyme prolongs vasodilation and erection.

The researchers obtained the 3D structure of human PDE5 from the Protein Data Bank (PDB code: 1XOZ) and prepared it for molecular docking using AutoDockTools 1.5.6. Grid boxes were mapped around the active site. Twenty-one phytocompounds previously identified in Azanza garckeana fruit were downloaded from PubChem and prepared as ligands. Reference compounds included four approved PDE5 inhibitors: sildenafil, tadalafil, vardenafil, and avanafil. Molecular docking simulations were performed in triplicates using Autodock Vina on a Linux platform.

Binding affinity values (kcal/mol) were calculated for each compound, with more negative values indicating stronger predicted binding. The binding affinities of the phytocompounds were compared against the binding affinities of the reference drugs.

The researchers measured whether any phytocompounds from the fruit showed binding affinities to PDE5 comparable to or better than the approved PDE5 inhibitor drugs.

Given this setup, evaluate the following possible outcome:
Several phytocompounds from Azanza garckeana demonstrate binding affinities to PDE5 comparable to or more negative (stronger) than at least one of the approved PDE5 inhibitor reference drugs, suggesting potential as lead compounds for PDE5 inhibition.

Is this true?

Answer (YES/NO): YES